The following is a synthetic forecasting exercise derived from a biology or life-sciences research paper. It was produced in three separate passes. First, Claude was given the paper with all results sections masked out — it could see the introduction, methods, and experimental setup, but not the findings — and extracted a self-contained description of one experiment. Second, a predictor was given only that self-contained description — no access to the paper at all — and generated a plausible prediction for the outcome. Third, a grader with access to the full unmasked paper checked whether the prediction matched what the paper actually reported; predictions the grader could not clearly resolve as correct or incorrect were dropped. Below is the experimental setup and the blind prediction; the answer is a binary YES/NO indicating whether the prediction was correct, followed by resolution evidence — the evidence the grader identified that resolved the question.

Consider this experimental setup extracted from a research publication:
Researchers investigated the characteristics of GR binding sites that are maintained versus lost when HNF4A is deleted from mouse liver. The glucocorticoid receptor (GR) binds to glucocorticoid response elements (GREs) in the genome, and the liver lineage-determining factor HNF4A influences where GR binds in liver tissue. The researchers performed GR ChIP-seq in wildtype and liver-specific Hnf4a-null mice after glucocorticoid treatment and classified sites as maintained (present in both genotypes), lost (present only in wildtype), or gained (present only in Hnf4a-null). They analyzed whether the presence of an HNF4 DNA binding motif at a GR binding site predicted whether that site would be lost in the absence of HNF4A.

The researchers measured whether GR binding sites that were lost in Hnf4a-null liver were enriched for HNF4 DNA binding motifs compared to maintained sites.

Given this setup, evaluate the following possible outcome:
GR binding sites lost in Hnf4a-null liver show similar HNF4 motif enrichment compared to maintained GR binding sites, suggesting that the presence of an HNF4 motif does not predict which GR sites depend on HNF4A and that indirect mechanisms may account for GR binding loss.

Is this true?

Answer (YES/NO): NO